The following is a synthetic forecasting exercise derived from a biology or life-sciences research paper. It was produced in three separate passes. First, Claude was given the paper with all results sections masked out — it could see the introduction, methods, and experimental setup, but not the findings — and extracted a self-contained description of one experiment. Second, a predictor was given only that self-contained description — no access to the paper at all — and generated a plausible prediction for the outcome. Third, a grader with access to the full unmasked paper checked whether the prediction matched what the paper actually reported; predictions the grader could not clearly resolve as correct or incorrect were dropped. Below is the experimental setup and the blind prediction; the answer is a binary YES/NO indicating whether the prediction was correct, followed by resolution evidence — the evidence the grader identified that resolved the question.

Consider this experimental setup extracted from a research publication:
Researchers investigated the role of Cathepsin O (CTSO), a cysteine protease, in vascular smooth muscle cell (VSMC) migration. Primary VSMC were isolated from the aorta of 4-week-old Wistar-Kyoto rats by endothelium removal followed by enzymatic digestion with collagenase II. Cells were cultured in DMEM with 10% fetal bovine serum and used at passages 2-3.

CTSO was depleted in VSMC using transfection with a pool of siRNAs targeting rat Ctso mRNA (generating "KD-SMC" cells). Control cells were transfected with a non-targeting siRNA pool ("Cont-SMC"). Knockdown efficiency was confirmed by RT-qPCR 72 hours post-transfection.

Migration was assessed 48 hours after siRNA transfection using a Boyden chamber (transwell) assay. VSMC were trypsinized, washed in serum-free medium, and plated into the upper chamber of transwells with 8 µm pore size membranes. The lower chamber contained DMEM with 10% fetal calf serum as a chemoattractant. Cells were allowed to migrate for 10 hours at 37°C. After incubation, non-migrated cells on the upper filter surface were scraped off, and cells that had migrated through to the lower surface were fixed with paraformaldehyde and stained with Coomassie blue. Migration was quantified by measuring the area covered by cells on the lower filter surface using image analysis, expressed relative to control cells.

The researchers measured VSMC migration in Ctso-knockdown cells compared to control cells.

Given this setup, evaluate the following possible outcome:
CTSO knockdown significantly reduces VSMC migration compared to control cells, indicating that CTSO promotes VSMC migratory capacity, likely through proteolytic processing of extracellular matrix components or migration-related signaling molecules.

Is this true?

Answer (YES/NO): YES